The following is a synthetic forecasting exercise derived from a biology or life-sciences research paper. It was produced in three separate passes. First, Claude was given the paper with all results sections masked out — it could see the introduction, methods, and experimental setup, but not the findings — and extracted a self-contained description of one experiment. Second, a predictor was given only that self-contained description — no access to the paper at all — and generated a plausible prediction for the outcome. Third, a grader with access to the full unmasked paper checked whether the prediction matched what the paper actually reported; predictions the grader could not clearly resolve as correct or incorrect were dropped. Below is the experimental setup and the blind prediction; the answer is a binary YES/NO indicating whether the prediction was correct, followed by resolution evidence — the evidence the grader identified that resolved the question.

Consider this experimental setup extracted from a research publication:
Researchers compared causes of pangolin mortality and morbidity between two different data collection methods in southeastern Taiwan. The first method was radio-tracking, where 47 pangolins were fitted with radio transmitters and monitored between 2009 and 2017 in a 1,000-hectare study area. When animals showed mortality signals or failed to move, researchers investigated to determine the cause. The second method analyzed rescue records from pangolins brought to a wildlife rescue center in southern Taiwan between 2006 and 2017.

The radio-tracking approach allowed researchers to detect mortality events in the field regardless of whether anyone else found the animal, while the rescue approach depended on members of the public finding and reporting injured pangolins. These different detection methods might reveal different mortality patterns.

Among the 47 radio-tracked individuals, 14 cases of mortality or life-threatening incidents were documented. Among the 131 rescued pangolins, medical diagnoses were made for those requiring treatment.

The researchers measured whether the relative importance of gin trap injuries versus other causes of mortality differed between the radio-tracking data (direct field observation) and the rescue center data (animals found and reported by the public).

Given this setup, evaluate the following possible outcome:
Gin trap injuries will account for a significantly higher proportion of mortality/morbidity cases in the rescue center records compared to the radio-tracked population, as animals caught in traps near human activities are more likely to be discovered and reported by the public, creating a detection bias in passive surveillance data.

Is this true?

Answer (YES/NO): YES